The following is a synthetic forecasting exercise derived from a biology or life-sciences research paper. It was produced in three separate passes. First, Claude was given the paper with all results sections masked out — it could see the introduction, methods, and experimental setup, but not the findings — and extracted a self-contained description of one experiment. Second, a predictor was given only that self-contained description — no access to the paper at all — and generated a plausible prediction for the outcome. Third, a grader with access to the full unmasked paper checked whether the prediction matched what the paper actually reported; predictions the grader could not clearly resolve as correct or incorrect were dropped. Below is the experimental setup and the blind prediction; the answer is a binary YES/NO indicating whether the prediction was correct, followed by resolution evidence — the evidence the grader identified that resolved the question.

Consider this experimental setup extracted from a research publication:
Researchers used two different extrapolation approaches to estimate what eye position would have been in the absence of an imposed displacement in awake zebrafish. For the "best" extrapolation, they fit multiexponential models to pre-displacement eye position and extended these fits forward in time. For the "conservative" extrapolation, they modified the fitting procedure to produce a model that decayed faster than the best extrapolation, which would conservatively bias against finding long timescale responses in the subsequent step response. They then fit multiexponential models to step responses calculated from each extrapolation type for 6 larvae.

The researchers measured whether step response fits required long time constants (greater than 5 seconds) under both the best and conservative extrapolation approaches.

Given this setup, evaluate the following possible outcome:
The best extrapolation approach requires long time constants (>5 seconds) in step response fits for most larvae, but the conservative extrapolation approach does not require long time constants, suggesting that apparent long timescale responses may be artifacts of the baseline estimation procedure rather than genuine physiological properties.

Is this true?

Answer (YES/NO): NO